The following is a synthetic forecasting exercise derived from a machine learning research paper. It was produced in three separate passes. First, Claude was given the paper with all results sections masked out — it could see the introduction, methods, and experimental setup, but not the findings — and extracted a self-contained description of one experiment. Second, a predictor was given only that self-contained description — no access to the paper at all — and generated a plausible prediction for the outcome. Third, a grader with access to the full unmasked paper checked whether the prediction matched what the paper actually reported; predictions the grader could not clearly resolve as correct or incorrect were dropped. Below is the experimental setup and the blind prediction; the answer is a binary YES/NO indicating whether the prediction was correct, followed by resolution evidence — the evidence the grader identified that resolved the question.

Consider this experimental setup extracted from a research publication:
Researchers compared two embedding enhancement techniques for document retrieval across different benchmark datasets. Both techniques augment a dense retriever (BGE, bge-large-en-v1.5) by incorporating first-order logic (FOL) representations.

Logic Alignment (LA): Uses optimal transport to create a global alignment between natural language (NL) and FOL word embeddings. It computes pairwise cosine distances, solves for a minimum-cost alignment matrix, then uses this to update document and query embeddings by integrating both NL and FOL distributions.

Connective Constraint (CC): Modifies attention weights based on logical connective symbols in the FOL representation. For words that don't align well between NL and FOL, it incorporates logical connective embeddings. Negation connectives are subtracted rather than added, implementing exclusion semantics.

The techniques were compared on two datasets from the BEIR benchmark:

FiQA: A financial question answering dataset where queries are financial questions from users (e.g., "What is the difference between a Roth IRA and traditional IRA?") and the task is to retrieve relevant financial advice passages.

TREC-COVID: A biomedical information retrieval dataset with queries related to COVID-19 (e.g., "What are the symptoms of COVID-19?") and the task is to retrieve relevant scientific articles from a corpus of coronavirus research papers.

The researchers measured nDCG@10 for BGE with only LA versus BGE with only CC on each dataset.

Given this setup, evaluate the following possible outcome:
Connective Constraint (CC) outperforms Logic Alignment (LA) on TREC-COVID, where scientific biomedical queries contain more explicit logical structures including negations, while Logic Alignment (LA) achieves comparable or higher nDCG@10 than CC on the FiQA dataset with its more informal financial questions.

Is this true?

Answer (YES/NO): NO